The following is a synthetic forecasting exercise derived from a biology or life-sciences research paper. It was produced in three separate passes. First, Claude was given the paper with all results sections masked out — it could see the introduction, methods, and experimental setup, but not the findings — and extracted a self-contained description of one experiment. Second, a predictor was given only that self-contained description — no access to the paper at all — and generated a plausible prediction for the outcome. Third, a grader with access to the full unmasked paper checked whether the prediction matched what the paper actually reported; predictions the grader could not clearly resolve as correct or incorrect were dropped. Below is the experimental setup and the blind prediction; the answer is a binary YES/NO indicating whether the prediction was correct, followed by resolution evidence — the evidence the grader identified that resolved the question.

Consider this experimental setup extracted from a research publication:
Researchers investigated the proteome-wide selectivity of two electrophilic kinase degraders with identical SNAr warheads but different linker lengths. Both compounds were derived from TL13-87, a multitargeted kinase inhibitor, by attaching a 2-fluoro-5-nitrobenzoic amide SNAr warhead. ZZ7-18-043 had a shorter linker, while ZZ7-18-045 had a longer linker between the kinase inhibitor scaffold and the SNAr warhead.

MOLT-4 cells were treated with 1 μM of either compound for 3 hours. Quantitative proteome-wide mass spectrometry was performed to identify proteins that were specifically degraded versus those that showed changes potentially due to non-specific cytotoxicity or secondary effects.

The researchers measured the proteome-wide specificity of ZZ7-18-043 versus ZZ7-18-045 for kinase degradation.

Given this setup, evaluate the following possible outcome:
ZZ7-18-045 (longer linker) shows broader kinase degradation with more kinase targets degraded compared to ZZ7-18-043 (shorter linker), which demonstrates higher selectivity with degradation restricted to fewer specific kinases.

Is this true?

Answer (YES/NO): NO